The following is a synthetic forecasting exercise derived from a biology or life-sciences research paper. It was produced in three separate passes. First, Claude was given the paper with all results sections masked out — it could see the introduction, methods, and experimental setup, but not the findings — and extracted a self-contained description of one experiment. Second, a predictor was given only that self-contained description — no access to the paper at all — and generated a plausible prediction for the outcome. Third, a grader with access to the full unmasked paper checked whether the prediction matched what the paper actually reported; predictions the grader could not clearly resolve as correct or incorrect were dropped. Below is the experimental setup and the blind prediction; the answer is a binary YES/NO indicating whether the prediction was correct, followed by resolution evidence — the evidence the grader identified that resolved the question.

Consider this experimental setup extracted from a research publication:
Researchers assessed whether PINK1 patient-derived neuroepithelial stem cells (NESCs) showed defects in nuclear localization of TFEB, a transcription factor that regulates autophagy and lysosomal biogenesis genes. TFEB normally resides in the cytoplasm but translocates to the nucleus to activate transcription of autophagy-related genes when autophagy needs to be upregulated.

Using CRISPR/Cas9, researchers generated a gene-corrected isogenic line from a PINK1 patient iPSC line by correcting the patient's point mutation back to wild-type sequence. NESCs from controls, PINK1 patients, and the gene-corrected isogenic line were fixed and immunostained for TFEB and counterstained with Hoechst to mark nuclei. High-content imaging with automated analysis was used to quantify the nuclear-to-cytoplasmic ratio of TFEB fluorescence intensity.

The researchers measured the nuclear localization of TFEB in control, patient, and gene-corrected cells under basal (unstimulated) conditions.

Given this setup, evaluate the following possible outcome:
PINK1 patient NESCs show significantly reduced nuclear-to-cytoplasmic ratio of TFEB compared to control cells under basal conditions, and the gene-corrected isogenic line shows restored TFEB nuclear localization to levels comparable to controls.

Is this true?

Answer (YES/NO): NO